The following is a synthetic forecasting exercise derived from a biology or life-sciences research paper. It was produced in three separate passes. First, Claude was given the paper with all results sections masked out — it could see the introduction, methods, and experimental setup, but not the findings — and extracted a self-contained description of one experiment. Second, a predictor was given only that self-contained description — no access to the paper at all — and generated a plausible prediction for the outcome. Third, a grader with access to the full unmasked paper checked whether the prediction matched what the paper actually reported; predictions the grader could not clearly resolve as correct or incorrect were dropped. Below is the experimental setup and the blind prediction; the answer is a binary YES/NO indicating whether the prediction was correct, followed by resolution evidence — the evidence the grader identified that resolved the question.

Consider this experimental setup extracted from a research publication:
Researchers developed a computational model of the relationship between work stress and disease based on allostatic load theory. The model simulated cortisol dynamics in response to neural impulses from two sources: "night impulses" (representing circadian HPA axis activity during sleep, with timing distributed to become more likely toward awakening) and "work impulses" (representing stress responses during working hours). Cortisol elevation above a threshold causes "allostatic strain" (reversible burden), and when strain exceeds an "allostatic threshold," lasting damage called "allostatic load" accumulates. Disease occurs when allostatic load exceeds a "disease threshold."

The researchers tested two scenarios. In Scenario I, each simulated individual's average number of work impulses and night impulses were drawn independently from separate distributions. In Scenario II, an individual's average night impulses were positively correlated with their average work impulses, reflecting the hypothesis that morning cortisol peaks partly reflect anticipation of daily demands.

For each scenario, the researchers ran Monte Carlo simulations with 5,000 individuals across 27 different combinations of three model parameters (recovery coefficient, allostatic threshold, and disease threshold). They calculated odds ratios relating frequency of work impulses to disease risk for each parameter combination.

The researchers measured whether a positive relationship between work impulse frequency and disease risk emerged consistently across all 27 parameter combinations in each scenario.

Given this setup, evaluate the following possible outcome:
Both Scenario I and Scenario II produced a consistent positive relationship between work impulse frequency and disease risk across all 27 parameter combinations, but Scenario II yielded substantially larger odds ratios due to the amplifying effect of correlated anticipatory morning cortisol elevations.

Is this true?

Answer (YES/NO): NO